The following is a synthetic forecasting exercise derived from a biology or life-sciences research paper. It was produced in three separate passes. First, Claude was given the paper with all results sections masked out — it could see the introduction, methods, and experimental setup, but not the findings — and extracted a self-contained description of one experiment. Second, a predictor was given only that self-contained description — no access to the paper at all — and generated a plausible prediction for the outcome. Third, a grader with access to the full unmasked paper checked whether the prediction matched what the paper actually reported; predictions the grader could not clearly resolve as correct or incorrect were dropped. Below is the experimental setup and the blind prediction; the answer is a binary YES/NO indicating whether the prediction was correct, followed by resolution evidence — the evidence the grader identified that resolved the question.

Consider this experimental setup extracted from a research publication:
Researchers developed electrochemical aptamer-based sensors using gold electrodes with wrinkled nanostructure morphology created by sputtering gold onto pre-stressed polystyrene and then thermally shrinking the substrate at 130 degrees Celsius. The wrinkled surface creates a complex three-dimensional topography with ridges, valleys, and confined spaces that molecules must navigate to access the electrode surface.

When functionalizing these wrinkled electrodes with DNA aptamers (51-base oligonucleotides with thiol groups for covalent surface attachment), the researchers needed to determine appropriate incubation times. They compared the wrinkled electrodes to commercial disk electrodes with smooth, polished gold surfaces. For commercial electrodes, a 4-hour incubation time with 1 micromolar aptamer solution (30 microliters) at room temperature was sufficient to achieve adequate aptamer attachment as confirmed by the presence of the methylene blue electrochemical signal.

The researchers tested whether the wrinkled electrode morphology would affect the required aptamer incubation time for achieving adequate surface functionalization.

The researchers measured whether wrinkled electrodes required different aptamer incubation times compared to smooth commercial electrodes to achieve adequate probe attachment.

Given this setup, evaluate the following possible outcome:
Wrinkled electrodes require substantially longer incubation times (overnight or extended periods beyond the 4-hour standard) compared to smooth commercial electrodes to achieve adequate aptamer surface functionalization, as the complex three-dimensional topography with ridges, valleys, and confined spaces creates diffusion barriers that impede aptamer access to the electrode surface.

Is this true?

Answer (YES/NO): YES